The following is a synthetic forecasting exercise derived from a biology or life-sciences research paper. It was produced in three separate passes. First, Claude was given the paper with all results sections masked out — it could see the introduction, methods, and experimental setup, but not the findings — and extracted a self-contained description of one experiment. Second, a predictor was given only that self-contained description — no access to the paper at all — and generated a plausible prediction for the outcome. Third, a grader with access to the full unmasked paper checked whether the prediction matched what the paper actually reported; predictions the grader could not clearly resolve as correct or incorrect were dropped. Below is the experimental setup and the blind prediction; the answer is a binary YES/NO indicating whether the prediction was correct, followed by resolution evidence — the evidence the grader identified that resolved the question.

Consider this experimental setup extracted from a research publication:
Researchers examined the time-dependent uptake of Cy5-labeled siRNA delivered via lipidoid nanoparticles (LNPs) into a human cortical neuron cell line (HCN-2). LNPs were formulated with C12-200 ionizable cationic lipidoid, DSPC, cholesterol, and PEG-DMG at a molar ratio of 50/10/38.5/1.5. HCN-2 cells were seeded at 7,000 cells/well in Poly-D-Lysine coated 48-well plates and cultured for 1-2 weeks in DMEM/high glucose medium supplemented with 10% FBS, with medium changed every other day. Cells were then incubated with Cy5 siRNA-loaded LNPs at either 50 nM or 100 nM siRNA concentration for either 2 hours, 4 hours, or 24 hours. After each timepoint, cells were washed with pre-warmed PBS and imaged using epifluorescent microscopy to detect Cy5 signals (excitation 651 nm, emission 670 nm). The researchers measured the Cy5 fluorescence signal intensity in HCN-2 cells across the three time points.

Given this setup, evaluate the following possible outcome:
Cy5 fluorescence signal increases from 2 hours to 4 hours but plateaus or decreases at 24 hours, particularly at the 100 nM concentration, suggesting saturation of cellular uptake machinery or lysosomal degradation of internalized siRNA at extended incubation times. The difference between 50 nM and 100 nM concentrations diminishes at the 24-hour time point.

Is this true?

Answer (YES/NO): NO